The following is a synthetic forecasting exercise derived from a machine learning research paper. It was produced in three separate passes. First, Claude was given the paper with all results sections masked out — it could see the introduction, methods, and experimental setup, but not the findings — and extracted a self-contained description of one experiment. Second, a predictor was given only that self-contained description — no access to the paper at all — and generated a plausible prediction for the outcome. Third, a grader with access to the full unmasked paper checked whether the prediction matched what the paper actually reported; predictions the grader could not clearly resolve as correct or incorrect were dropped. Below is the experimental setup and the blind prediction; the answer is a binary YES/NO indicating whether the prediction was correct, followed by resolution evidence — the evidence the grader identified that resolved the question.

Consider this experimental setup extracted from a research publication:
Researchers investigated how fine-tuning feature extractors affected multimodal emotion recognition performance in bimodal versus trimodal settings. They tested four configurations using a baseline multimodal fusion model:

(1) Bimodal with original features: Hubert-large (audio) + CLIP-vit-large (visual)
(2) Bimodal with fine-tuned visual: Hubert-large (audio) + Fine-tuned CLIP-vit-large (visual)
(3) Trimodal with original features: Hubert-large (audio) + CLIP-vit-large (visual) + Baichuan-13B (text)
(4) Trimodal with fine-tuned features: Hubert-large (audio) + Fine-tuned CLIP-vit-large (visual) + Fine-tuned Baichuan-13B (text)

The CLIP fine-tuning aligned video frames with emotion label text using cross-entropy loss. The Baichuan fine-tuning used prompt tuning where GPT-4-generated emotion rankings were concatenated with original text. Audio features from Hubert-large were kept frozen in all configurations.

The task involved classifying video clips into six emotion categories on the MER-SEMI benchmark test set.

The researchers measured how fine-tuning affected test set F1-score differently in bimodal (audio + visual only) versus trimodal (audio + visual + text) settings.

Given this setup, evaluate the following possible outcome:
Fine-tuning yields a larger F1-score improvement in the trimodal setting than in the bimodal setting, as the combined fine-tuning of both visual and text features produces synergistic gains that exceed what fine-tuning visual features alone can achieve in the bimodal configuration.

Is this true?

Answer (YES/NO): YES